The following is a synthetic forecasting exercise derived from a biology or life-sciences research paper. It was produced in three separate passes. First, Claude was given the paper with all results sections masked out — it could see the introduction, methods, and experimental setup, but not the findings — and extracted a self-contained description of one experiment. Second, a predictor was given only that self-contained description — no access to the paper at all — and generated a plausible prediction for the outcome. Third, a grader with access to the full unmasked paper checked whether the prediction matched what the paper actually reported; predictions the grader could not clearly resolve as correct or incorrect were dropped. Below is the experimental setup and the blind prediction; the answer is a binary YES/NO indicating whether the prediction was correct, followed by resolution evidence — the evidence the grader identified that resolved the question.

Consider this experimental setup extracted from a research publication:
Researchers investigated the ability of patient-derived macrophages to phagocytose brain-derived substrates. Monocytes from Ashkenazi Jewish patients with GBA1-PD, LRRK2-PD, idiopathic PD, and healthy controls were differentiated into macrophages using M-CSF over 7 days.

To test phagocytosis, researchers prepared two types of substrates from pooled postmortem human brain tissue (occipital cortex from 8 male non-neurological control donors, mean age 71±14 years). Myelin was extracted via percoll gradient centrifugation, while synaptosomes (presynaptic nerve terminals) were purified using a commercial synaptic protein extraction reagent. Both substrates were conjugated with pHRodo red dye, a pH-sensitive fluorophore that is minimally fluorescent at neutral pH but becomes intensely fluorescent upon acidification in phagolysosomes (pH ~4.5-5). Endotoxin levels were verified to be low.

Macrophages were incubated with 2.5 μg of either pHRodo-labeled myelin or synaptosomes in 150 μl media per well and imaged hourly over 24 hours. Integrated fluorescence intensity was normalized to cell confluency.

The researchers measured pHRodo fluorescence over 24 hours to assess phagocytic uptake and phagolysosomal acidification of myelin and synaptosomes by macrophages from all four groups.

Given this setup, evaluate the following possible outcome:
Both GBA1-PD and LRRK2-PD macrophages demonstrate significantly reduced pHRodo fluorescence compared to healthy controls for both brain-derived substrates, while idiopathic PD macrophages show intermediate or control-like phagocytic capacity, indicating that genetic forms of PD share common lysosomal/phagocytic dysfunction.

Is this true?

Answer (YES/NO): NO